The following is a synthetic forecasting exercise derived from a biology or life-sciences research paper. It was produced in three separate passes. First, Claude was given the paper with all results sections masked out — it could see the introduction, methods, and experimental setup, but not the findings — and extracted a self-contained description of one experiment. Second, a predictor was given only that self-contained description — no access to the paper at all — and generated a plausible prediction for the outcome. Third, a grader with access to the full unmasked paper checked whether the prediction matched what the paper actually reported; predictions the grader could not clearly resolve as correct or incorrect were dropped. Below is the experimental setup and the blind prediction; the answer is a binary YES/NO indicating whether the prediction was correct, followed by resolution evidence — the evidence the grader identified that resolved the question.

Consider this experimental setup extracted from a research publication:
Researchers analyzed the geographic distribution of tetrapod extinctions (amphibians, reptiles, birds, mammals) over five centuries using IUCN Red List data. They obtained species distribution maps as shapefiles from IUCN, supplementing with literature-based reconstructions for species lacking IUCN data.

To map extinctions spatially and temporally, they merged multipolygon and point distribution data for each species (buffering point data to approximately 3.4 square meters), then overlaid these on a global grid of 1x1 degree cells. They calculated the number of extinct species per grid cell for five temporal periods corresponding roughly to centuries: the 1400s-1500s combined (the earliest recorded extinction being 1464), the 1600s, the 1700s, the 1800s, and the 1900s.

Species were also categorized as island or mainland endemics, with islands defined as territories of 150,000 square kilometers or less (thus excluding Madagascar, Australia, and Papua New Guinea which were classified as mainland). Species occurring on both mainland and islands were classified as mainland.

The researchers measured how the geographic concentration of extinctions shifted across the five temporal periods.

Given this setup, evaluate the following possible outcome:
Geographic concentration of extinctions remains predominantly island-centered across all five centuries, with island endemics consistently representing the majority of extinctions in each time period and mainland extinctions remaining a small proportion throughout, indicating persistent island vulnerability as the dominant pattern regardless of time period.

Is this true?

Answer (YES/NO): NO